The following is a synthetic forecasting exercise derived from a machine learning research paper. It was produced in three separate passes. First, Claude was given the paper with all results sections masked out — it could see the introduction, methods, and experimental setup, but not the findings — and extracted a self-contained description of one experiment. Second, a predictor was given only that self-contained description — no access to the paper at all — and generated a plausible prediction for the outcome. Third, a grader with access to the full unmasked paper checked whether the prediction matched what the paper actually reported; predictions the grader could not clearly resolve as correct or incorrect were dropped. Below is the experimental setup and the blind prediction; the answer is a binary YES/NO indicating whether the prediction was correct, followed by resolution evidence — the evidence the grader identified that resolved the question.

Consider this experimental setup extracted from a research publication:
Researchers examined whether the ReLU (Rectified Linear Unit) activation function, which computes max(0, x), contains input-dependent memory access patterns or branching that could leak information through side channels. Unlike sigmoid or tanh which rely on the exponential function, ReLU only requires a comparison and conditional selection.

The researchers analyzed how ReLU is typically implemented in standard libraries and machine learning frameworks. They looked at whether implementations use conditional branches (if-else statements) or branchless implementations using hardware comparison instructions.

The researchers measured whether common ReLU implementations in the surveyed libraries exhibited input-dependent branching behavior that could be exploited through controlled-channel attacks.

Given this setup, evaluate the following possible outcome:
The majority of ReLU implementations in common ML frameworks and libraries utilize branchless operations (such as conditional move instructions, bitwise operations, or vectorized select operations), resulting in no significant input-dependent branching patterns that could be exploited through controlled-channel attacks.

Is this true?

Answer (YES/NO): YES